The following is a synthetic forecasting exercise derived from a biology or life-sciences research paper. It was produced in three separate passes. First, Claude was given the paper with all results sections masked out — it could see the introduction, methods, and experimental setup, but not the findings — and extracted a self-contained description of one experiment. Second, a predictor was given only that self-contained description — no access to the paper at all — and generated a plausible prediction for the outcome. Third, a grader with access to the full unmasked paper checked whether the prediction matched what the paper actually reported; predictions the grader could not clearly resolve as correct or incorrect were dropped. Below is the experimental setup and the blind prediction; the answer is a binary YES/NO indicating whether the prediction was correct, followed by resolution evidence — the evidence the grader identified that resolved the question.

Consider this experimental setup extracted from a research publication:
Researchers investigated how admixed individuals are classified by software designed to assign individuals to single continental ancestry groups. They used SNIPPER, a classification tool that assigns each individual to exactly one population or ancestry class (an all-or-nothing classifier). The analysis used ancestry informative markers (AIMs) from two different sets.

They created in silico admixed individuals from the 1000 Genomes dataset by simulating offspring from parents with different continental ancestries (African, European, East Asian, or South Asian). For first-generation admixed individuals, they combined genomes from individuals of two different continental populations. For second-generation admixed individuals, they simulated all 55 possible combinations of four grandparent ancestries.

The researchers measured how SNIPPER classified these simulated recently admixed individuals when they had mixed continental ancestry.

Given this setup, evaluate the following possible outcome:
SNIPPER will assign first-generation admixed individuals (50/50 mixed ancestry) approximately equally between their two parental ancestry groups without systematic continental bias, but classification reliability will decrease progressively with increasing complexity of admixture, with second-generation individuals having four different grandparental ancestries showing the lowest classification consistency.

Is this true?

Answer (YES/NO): NO